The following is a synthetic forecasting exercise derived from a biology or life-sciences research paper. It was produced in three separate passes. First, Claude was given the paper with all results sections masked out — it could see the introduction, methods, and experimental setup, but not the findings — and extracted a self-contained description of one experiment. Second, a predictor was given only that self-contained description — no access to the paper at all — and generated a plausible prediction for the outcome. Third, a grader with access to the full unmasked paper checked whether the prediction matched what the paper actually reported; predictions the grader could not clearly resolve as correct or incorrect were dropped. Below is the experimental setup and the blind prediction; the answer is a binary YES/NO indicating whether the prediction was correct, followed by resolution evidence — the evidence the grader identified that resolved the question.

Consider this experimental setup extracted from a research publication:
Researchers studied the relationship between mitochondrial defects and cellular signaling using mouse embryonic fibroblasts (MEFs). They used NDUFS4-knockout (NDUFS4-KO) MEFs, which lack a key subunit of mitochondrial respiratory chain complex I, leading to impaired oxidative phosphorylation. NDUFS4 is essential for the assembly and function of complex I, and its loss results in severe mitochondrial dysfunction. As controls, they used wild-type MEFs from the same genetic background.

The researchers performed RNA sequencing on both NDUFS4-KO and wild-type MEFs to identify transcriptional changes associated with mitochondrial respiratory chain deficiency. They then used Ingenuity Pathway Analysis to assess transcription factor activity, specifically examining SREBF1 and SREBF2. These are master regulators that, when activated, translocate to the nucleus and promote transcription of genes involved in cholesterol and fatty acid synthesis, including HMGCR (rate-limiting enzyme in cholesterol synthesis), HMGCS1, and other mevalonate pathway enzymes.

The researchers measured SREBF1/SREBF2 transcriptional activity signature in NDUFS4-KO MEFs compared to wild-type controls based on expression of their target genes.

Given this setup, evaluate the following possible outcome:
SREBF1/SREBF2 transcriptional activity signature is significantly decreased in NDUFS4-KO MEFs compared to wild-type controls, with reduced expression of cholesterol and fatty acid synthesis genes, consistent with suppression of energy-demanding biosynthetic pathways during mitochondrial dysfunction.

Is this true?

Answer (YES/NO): YES